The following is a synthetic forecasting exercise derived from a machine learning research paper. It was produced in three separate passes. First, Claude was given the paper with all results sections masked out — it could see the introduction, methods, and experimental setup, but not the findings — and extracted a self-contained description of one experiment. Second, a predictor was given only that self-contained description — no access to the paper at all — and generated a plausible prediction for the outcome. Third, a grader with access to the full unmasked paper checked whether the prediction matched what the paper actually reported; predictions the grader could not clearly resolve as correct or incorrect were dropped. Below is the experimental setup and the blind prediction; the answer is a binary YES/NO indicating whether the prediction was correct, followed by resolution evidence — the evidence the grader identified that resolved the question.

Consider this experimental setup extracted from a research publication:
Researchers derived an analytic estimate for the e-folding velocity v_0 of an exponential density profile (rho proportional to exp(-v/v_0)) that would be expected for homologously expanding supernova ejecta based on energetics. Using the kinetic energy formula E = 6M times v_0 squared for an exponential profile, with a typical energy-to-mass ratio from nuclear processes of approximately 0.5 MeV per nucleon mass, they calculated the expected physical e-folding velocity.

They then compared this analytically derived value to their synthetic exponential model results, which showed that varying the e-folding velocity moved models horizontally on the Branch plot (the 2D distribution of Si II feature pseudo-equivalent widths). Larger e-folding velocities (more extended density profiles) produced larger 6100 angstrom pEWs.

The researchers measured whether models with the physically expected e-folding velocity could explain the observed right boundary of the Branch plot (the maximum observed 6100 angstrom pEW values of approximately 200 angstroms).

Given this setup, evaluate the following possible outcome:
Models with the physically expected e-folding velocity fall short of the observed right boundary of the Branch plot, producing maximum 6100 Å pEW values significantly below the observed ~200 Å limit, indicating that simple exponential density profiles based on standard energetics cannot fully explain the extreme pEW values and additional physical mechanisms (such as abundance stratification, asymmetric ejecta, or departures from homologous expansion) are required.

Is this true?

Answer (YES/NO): NO